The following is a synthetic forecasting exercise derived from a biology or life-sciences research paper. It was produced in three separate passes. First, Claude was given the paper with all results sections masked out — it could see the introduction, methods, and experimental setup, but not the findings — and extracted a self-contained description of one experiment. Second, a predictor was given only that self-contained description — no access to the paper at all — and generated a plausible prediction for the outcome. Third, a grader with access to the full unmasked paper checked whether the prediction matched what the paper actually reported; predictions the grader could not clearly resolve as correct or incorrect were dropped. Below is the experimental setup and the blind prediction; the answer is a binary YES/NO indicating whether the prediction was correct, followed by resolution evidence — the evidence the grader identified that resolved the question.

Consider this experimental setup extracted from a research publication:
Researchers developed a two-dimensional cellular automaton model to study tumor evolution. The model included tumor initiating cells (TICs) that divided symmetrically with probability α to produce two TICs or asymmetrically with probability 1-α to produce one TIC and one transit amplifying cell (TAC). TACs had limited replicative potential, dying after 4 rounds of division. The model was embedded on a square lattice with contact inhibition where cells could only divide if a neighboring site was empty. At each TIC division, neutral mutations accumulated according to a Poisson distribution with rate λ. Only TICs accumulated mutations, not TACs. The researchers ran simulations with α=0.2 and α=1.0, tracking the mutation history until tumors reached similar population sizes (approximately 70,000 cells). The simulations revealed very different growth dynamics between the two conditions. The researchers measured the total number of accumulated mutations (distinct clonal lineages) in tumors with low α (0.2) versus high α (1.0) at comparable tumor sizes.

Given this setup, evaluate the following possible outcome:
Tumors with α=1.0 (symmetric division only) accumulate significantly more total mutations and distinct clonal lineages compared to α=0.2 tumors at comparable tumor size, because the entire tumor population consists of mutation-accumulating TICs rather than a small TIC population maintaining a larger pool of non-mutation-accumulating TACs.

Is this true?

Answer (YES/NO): YES